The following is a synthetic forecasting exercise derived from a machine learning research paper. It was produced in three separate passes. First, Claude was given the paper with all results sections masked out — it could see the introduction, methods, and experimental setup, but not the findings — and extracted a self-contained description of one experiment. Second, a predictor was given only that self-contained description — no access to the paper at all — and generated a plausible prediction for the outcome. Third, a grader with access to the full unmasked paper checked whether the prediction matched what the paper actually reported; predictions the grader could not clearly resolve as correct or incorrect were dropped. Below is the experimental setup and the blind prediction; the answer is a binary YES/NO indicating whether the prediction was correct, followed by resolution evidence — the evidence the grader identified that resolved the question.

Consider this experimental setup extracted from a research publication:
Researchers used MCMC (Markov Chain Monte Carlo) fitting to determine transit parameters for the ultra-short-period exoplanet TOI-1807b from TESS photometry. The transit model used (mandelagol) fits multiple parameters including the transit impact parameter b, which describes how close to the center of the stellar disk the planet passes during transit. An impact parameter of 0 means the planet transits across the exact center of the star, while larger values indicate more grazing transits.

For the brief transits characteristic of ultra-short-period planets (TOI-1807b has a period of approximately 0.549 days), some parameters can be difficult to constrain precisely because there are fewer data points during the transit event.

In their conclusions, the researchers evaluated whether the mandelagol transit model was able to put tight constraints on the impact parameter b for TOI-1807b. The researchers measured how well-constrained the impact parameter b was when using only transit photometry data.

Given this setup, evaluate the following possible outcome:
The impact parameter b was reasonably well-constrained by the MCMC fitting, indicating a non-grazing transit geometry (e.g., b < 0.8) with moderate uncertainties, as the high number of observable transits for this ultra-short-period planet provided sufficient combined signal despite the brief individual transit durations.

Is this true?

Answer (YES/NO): NO